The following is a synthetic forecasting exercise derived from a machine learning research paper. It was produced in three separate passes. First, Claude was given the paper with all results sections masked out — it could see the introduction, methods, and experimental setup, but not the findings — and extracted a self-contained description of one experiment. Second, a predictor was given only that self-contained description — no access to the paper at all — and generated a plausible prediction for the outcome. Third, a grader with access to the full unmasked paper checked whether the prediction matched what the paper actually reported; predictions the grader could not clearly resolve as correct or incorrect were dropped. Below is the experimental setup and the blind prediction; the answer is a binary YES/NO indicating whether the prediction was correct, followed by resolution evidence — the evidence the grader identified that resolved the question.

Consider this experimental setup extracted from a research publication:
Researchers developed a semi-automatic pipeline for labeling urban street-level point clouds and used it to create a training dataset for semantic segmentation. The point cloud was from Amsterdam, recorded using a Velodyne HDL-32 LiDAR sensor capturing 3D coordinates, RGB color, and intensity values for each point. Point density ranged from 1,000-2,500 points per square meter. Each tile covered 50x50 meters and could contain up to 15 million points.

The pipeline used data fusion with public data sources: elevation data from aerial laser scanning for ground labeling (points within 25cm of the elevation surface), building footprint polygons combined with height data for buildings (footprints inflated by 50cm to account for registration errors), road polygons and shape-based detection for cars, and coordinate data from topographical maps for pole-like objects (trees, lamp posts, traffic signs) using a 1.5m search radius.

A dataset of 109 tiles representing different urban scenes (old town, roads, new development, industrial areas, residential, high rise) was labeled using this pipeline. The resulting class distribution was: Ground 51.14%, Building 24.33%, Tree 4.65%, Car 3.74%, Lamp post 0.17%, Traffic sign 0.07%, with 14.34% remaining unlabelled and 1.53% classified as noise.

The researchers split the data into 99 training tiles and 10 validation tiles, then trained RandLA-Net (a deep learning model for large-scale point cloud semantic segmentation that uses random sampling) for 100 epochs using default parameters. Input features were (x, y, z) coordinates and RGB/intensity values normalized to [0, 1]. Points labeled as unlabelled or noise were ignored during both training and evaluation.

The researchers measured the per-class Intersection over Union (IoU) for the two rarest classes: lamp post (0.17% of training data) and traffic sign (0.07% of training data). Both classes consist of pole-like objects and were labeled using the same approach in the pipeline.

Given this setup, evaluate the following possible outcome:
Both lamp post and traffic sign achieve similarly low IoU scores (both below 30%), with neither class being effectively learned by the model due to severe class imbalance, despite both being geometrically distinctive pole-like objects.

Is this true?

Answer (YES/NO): NO